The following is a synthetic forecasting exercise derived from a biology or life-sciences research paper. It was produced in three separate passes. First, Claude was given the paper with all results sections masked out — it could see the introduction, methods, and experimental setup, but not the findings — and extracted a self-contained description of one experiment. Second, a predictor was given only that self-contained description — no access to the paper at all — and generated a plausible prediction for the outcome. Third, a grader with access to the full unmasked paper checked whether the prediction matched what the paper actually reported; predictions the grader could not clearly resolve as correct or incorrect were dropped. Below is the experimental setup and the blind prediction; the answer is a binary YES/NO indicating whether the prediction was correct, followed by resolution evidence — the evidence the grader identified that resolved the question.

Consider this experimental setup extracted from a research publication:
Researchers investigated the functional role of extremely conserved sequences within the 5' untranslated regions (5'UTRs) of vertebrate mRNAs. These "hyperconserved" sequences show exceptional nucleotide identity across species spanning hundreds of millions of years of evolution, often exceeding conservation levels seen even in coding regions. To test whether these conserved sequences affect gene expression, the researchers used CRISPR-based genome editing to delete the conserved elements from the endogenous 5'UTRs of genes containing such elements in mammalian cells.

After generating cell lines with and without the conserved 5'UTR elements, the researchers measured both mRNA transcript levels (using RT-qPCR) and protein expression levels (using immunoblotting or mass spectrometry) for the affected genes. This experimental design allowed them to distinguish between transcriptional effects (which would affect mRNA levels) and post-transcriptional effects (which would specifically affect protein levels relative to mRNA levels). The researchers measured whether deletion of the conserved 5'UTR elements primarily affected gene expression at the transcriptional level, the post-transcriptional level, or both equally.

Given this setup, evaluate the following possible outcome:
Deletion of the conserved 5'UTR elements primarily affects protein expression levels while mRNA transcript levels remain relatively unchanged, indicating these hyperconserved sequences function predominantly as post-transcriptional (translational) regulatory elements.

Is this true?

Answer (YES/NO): YES